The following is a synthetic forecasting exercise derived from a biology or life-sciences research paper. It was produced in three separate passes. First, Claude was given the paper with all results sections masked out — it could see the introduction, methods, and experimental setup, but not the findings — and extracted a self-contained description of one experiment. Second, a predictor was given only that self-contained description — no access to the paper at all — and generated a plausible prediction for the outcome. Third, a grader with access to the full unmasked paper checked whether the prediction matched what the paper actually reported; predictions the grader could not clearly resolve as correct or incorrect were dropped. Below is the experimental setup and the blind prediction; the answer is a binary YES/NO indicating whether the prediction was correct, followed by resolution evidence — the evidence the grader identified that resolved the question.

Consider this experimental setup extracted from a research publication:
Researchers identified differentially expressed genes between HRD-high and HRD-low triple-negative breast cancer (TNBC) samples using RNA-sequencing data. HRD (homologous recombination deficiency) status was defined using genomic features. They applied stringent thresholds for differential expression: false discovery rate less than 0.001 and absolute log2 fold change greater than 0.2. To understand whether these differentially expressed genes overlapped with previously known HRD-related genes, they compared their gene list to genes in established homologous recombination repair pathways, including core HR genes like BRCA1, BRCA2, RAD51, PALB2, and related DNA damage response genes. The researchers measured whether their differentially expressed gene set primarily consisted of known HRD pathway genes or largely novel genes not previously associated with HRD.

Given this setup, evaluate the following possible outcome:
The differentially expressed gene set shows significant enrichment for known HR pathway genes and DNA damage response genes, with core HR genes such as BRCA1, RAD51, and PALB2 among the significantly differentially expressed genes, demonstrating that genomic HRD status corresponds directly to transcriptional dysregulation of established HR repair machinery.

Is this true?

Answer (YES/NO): NO